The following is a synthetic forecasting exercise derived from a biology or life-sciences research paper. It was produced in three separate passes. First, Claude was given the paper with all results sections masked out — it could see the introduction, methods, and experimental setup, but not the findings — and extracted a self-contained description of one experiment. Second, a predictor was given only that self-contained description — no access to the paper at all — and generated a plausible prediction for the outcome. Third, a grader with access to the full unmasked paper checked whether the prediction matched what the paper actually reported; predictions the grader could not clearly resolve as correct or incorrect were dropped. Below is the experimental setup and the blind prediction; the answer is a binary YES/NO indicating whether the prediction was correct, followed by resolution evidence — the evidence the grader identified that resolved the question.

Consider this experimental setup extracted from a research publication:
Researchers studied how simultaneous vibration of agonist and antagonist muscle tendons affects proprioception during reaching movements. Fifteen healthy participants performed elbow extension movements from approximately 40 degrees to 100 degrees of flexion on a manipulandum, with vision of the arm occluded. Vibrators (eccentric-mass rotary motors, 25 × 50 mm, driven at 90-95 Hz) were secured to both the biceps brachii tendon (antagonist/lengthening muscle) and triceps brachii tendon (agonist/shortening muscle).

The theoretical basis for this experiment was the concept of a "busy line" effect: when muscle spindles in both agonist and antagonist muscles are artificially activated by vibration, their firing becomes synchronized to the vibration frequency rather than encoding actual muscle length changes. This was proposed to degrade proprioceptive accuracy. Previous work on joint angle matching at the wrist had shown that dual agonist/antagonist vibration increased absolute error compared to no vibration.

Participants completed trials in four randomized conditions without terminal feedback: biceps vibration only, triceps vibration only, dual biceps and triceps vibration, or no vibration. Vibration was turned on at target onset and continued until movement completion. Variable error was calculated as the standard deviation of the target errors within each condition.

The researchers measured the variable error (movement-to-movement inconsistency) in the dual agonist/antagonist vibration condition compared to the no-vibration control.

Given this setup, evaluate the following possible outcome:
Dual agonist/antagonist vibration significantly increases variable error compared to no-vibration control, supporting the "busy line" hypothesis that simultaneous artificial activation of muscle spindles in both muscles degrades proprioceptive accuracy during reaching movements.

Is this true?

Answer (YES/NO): NO